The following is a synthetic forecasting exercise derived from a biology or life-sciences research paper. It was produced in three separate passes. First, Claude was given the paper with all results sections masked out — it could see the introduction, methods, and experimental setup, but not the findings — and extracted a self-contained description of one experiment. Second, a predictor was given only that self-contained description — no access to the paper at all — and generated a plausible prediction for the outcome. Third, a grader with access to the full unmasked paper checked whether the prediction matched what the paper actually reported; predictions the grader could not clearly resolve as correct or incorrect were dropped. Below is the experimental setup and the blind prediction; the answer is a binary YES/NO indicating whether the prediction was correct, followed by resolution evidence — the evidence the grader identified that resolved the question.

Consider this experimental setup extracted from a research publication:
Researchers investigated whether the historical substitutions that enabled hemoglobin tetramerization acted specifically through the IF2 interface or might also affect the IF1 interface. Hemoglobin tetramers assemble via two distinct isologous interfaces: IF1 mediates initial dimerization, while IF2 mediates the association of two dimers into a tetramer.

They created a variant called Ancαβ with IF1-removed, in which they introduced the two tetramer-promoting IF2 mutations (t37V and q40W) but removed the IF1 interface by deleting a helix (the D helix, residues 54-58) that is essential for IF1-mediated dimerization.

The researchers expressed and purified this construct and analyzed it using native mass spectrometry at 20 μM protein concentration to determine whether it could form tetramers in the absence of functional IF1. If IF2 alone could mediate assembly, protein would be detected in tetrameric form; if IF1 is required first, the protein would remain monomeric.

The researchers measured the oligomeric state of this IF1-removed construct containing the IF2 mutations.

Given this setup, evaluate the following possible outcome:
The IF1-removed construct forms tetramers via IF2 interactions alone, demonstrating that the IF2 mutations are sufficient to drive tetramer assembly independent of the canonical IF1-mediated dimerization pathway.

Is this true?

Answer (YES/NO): NO